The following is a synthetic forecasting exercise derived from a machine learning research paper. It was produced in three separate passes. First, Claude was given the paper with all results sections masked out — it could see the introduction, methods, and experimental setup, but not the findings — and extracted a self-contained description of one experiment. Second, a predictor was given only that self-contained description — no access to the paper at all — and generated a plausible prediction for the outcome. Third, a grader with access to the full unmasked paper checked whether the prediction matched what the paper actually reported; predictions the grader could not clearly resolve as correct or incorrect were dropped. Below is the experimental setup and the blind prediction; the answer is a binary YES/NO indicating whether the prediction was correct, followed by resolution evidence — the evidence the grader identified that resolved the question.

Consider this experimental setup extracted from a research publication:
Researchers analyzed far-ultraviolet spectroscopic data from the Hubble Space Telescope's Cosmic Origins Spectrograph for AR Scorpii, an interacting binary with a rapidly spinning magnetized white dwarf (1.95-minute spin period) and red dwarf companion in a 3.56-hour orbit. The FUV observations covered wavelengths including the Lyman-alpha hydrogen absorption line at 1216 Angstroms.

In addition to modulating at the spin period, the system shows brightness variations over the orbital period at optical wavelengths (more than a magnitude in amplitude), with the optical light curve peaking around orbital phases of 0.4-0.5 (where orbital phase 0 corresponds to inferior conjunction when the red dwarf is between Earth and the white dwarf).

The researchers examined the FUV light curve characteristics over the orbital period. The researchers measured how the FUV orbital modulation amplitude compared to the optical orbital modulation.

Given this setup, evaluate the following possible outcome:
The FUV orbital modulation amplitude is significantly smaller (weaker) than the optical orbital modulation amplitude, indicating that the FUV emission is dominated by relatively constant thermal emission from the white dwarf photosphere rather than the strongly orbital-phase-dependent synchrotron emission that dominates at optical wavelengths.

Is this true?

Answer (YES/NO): NO